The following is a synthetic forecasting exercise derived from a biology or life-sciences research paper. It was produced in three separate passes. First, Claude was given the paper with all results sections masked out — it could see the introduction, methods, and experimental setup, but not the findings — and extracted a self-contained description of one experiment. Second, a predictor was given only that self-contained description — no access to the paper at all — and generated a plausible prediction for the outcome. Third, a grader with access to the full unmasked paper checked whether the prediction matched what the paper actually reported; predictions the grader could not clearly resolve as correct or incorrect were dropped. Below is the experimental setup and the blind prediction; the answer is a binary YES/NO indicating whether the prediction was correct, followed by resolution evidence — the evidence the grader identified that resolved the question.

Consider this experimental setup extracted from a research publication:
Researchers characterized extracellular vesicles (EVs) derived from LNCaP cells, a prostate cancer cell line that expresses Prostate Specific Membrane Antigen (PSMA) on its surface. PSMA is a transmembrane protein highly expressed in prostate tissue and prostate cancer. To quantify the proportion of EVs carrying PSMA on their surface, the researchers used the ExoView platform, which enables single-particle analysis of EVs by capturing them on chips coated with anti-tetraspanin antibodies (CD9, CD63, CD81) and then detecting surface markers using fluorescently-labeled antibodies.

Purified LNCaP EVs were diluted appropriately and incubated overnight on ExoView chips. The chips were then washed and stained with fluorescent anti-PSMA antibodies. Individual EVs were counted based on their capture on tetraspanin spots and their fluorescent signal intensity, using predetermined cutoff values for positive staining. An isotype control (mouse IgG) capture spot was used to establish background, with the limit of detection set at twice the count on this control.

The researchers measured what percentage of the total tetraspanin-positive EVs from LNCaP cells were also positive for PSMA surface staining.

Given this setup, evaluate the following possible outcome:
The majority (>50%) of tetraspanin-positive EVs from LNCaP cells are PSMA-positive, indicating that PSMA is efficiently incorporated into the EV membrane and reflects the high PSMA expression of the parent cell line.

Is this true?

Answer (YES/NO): NO